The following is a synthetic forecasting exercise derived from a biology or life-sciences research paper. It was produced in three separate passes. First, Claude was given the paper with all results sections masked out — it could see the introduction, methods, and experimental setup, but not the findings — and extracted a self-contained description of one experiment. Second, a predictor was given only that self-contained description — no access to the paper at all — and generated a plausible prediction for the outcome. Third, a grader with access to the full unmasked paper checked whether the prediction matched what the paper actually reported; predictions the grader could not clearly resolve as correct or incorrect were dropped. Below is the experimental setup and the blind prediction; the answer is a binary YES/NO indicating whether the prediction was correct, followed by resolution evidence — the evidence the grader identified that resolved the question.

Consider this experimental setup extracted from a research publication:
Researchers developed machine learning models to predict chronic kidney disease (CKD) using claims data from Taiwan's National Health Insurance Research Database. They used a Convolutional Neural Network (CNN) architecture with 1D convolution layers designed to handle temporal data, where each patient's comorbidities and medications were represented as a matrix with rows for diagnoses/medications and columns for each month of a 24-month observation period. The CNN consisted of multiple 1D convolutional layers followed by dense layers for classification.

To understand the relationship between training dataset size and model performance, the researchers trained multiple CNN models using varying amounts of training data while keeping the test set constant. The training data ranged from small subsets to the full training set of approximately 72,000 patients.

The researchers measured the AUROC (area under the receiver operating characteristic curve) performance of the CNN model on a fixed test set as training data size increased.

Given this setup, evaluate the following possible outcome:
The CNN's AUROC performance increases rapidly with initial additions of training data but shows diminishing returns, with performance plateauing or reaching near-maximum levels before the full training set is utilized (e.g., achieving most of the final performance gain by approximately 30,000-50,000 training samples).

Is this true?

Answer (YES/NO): YES